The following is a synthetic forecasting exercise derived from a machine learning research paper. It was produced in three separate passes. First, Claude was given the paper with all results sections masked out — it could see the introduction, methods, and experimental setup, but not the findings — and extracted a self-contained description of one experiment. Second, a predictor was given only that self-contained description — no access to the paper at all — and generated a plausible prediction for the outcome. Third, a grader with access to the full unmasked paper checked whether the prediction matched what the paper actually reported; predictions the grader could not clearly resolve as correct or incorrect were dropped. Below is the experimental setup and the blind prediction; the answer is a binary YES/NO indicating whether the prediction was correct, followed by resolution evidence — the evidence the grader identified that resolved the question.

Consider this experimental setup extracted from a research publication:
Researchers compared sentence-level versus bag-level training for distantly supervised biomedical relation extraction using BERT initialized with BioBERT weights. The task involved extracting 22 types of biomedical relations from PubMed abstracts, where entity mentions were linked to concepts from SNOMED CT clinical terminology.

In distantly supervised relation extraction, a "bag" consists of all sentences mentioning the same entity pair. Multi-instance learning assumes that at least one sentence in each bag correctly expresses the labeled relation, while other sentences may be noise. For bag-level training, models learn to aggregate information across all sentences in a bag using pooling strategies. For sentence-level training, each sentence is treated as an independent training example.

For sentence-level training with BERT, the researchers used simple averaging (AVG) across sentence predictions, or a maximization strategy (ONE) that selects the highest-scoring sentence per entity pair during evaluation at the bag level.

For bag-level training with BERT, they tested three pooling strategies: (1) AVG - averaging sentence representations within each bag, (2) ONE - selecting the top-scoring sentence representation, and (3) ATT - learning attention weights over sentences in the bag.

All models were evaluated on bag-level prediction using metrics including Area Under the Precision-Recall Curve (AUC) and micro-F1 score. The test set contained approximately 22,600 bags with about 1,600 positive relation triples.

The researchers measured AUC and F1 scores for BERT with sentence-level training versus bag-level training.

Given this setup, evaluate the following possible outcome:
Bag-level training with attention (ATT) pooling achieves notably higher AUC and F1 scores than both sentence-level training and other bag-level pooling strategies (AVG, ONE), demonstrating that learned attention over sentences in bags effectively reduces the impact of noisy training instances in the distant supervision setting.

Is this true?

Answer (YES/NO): NO